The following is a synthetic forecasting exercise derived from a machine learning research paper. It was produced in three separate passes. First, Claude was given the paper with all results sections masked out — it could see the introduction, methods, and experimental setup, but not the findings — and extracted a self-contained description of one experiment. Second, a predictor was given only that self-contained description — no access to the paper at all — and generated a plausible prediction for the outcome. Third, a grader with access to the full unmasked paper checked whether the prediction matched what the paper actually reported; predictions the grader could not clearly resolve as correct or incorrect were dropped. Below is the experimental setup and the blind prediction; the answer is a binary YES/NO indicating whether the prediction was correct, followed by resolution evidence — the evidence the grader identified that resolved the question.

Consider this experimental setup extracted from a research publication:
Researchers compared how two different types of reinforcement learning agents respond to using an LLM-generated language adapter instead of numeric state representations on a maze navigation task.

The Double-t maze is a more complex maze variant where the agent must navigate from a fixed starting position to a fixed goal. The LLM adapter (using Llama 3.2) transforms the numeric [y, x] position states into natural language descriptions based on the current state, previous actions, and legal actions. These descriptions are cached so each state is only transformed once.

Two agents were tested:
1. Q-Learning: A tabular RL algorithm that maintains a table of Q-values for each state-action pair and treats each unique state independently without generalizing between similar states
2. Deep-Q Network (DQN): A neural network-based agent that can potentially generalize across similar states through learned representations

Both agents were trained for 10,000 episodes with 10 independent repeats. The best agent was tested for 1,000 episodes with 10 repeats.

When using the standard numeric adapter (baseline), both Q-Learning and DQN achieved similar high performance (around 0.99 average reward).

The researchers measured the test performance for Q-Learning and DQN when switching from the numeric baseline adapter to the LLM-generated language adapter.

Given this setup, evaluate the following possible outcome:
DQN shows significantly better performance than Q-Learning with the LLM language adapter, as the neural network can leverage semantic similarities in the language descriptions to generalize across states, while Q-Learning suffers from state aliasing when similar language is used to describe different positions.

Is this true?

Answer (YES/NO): NO